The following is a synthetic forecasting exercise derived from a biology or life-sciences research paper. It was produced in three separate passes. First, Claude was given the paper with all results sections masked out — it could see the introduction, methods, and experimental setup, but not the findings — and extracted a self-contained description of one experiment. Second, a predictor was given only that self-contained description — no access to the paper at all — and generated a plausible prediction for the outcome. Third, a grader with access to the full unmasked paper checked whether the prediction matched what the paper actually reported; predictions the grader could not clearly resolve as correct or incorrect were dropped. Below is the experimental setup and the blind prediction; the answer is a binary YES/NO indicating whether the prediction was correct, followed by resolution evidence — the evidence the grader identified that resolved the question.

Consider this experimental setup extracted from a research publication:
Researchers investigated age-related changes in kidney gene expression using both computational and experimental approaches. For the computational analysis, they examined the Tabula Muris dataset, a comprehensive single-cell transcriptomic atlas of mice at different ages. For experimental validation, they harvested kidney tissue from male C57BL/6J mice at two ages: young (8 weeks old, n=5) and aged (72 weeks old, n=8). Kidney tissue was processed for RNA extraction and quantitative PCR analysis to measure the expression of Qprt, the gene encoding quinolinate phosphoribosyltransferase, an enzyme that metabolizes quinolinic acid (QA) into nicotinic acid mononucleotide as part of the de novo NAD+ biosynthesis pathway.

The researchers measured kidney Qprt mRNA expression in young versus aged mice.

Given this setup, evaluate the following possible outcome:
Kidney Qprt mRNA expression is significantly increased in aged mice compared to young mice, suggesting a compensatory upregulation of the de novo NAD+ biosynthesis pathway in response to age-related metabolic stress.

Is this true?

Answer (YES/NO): NO